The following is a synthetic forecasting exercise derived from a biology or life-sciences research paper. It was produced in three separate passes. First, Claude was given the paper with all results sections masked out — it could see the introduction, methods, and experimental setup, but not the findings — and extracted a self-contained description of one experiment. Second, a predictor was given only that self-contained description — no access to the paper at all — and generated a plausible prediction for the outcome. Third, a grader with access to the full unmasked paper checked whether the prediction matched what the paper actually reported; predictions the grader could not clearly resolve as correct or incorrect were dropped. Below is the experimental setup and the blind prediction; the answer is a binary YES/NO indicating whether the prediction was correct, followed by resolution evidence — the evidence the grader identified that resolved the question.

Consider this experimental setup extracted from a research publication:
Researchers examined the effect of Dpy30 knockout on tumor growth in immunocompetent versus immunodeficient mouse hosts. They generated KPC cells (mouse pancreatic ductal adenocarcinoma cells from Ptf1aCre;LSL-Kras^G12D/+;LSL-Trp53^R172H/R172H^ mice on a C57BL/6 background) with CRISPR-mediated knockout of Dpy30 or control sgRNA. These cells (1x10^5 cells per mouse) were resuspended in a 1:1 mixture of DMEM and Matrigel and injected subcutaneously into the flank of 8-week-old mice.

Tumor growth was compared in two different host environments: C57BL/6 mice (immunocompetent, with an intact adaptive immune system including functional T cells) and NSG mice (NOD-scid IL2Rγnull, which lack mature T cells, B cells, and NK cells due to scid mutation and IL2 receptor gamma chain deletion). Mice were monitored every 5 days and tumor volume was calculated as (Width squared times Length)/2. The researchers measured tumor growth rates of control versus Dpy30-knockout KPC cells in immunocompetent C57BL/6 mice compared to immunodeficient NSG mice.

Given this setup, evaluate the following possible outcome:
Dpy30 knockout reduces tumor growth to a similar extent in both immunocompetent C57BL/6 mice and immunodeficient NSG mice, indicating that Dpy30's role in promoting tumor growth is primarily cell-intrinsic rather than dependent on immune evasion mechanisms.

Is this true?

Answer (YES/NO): NO